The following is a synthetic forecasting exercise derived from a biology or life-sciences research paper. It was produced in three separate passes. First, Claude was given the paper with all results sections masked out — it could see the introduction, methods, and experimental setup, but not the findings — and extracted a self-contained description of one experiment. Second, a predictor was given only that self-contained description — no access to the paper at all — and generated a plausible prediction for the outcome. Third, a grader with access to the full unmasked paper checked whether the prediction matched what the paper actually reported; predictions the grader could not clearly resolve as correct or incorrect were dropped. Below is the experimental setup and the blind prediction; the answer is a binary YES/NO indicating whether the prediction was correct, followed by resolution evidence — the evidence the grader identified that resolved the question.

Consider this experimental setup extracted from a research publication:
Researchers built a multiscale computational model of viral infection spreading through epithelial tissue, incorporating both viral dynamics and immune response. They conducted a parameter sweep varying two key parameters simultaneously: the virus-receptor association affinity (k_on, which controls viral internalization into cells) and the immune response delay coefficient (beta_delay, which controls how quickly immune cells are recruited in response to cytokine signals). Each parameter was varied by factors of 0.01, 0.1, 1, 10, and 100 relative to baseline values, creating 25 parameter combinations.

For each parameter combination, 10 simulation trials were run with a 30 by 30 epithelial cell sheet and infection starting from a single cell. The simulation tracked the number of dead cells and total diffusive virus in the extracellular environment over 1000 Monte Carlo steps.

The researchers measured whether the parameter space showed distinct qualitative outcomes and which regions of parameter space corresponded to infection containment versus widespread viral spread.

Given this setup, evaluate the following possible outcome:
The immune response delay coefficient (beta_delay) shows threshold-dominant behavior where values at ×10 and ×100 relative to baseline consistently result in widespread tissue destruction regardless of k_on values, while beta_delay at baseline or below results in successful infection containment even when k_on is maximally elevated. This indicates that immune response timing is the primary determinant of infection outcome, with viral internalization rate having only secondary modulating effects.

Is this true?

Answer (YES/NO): NO